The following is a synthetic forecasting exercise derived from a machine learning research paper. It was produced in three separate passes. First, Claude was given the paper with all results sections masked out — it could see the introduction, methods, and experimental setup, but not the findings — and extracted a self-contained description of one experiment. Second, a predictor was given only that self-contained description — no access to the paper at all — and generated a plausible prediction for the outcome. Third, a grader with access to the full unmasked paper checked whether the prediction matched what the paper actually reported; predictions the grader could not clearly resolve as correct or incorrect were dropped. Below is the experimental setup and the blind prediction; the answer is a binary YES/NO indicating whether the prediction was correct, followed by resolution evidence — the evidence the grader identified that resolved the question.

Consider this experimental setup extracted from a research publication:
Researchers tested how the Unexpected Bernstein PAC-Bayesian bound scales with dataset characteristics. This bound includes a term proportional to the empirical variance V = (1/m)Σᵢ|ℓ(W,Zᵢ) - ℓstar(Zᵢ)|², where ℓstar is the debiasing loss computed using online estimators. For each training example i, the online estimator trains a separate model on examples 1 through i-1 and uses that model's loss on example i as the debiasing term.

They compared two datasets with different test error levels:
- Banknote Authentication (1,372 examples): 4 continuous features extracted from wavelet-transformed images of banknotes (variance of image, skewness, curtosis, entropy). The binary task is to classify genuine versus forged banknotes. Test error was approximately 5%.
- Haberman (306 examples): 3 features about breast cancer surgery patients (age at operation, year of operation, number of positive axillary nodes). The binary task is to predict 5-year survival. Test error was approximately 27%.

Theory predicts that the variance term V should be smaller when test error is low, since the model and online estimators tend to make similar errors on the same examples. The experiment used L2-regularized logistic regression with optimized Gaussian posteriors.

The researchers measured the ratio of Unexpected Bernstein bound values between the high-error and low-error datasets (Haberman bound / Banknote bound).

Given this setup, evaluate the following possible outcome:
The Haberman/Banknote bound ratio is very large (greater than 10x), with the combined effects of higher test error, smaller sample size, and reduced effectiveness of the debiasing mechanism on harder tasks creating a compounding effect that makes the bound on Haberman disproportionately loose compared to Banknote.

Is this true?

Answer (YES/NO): NO